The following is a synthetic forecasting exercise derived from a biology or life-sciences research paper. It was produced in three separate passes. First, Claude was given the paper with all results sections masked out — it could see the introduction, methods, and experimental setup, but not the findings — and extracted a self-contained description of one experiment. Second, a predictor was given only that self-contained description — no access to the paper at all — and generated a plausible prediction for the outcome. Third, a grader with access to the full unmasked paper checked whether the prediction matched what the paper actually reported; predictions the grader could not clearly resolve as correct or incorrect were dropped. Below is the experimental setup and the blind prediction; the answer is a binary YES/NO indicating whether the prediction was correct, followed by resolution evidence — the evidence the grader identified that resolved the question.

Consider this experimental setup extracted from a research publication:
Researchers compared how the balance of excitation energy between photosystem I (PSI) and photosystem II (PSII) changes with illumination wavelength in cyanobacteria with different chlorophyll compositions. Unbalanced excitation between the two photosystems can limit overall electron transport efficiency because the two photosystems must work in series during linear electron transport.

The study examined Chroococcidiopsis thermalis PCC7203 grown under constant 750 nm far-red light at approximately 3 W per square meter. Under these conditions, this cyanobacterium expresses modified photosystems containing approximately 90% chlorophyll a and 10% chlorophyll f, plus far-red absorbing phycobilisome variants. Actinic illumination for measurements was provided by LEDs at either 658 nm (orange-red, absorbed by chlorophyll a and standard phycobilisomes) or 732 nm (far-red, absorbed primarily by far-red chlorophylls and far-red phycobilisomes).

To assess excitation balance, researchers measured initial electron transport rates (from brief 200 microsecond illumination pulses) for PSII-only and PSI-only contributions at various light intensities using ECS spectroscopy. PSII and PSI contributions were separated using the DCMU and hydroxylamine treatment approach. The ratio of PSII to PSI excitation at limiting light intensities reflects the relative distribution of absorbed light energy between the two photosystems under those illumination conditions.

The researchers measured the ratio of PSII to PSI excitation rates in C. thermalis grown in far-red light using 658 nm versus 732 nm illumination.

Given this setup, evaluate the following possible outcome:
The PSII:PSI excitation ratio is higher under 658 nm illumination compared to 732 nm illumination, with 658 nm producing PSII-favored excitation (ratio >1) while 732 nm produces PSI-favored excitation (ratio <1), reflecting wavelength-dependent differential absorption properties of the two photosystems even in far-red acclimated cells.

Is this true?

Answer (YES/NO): YES